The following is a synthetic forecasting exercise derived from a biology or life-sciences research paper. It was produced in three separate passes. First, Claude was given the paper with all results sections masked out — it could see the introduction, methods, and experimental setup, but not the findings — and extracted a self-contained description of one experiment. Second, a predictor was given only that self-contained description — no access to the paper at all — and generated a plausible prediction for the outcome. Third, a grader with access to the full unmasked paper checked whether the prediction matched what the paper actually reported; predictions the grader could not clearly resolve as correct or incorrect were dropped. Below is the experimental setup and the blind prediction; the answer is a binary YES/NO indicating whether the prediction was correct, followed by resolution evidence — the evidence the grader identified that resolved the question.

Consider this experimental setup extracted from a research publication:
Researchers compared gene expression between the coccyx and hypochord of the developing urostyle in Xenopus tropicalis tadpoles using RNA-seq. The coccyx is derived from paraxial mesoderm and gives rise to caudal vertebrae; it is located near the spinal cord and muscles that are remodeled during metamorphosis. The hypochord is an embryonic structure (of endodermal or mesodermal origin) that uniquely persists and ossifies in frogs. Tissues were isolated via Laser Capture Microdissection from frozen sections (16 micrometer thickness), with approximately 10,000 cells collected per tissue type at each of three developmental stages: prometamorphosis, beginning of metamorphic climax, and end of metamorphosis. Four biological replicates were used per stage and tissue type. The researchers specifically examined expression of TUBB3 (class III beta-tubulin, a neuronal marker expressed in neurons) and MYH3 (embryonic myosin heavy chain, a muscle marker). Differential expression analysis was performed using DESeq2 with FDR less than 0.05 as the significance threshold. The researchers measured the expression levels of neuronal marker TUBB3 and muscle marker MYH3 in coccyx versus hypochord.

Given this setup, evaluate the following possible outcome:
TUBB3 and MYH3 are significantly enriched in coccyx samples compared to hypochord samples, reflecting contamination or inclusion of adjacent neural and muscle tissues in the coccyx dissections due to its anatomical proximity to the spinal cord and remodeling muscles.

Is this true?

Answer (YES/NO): NO